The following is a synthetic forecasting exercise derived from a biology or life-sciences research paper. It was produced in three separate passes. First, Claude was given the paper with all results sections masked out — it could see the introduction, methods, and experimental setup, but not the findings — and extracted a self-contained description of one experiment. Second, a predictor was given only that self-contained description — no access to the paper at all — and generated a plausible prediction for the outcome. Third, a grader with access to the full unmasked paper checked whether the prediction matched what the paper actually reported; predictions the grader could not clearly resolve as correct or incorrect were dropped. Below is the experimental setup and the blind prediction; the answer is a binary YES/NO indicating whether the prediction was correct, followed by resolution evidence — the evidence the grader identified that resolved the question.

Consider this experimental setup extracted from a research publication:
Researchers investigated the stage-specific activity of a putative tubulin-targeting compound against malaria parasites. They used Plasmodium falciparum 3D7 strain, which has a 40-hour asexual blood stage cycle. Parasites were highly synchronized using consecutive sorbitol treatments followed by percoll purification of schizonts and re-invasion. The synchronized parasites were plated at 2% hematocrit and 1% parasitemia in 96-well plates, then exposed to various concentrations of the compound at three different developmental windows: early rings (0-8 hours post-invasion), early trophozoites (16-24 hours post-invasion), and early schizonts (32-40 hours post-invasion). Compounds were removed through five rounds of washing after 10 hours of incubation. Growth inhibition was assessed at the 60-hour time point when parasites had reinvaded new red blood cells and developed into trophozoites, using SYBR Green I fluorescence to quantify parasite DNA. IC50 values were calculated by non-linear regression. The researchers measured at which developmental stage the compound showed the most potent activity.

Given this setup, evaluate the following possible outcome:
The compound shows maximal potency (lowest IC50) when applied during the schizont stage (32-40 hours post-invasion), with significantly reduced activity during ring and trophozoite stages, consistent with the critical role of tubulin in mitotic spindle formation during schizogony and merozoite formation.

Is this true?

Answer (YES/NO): NO